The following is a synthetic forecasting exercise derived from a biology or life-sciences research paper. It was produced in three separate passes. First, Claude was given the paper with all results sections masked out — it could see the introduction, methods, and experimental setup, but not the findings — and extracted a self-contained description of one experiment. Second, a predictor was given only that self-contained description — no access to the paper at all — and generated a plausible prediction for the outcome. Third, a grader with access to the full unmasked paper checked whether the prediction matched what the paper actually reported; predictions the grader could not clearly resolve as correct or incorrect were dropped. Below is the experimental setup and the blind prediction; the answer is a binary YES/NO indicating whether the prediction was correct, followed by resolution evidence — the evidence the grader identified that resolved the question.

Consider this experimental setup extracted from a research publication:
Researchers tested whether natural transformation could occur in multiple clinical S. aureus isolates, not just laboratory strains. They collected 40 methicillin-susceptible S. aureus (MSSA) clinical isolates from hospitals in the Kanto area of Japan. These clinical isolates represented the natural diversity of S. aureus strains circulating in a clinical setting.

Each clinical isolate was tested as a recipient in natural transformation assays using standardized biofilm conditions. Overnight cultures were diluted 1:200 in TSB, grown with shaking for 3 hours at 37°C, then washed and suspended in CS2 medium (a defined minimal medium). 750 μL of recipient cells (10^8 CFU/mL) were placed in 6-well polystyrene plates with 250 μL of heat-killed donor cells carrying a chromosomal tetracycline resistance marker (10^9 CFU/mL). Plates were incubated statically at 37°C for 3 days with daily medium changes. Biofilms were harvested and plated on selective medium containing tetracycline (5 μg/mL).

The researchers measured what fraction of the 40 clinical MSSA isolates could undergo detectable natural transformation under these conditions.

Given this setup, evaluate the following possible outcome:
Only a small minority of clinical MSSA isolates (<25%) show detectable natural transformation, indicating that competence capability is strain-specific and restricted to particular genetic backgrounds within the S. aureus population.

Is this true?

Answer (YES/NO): YES